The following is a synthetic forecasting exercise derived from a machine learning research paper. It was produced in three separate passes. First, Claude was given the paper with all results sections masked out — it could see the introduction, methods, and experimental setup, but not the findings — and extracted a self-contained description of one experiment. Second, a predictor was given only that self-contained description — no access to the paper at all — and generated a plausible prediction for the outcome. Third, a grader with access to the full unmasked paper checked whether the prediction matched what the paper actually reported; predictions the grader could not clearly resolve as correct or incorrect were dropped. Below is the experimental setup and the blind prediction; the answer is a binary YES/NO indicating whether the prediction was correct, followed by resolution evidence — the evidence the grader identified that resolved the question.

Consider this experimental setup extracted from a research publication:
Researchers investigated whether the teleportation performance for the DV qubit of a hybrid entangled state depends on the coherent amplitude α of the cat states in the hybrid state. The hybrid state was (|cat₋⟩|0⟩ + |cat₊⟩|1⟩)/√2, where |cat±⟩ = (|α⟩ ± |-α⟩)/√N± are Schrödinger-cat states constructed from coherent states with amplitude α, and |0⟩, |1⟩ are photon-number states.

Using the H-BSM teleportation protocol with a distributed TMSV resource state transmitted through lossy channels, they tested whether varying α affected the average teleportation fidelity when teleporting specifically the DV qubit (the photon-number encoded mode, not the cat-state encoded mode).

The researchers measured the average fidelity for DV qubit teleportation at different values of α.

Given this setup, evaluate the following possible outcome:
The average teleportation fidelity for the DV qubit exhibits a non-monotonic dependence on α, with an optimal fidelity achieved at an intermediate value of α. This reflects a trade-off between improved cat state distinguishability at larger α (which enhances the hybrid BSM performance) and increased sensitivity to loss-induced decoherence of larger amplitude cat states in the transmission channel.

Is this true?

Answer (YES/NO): NO